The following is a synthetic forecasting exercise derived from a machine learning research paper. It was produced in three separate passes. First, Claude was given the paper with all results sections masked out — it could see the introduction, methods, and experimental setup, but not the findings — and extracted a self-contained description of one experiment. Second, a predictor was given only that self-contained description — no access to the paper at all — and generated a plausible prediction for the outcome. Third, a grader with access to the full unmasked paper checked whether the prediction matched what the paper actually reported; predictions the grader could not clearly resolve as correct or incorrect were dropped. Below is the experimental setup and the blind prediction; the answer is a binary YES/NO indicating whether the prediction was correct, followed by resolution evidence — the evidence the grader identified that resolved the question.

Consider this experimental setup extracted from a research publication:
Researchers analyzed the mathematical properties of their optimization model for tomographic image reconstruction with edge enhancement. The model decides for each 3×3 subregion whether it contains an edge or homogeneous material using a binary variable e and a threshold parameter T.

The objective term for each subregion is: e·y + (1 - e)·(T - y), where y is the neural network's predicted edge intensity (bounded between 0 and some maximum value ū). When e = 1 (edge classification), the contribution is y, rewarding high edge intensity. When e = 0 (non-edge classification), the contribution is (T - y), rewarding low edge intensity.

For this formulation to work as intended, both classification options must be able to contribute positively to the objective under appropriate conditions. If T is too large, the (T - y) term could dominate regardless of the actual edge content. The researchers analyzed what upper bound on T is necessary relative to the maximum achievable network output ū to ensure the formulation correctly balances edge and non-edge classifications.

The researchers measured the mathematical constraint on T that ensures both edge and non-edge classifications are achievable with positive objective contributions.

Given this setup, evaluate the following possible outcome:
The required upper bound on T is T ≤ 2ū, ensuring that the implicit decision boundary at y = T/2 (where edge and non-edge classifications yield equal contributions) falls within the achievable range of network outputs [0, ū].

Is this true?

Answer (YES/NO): NO